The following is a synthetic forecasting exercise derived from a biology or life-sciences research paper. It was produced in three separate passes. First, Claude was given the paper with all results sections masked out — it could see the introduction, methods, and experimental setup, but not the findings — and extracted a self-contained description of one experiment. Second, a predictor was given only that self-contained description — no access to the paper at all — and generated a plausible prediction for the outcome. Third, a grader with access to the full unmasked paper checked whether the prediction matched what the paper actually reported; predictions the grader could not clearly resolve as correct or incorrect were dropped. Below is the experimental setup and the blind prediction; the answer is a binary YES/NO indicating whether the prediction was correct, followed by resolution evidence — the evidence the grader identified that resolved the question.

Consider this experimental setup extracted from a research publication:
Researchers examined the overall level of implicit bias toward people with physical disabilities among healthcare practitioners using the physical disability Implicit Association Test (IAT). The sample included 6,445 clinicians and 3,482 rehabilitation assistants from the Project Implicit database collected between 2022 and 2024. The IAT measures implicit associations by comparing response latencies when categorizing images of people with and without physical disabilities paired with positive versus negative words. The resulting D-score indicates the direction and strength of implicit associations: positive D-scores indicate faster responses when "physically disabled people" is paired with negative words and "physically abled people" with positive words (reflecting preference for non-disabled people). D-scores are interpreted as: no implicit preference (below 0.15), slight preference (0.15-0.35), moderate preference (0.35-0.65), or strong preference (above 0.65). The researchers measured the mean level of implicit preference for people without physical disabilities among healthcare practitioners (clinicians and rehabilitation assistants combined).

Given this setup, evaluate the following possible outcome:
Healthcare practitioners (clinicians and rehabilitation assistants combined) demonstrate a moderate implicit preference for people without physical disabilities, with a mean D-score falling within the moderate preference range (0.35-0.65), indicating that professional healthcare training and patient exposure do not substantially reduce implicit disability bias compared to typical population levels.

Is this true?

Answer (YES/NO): YES